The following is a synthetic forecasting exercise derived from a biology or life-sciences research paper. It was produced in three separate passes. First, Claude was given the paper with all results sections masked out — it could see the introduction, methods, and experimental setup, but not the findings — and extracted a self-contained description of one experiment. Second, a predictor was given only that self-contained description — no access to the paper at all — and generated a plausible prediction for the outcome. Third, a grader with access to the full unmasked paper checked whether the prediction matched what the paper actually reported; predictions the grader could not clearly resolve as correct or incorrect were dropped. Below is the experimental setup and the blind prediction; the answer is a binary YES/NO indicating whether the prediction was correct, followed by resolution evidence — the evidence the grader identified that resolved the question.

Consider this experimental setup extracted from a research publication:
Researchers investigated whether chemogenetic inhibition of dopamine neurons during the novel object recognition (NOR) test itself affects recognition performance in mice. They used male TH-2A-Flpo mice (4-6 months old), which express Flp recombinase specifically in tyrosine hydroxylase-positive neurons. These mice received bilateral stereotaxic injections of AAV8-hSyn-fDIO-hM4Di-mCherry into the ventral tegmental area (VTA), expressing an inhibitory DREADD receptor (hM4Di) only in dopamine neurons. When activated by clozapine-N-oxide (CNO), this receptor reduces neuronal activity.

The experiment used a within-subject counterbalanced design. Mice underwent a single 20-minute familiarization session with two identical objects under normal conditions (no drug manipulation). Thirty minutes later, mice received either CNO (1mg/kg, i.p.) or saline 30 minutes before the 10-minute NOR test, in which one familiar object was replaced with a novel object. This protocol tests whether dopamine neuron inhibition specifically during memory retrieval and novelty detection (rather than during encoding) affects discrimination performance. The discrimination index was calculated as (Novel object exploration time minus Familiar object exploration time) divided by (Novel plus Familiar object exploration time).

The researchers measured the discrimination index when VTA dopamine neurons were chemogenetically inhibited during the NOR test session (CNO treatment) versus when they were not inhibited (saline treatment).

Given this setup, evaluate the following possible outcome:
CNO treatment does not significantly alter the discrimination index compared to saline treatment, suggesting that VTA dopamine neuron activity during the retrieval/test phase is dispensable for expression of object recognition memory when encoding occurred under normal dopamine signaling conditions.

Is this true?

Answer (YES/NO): YES